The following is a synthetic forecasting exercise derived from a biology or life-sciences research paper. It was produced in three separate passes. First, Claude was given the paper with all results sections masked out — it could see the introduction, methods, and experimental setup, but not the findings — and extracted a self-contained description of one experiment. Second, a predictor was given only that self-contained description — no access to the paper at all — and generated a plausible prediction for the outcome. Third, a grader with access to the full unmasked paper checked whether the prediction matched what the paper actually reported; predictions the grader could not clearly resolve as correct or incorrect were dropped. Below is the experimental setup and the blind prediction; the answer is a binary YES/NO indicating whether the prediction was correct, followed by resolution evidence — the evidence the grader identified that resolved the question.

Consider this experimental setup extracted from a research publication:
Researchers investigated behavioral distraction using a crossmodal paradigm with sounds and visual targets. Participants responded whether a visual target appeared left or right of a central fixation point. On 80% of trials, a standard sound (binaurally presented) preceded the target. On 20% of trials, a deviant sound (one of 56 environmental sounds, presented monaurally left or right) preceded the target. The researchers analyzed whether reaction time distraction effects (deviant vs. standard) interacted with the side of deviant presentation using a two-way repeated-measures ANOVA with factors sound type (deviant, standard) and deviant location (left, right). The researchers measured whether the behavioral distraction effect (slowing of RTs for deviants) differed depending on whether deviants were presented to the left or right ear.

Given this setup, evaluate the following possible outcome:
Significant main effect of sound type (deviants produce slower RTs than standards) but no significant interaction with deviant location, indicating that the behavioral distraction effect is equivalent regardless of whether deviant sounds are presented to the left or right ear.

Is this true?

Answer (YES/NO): YES